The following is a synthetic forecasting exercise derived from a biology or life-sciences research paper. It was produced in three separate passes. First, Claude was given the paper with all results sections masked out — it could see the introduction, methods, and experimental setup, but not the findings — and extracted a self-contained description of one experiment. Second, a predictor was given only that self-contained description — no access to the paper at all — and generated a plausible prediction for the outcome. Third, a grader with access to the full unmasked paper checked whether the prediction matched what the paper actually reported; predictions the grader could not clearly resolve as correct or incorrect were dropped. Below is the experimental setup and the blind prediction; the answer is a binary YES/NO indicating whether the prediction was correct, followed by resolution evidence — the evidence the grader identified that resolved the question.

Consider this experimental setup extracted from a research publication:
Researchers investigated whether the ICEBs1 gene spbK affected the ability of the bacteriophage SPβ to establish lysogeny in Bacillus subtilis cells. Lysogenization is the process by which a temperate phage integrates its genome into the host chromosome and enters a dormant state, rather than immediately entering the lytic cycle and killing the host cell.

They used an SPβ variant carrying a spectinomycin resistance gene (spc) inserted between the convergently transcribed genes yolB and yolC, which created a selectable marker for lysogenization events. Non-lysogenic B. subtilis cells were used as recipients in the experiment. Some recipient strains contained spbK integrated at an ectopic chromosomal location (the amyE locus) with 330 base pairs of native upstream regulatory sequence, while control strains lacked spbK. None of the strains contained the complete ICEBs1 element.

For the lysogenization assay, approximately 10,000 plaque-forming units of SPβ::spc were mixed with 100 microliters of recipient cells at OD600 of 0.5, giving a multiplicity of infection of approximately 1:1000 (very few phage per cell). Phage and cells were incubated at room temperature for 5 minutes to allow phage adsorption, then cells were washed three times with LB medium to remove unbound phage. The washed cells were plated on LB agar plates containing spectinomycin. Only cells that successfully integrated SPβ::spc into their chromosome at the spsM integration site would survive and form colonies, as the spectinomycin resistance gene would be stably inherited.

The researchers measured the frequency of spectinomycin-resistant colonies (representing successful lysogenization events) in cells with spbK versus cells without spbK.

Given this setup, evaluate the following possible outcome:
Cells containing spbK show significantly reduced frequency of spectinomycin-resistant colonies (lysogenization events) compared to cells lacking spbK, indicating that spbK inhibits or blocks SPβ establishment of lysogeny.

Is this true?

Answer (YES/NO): NO